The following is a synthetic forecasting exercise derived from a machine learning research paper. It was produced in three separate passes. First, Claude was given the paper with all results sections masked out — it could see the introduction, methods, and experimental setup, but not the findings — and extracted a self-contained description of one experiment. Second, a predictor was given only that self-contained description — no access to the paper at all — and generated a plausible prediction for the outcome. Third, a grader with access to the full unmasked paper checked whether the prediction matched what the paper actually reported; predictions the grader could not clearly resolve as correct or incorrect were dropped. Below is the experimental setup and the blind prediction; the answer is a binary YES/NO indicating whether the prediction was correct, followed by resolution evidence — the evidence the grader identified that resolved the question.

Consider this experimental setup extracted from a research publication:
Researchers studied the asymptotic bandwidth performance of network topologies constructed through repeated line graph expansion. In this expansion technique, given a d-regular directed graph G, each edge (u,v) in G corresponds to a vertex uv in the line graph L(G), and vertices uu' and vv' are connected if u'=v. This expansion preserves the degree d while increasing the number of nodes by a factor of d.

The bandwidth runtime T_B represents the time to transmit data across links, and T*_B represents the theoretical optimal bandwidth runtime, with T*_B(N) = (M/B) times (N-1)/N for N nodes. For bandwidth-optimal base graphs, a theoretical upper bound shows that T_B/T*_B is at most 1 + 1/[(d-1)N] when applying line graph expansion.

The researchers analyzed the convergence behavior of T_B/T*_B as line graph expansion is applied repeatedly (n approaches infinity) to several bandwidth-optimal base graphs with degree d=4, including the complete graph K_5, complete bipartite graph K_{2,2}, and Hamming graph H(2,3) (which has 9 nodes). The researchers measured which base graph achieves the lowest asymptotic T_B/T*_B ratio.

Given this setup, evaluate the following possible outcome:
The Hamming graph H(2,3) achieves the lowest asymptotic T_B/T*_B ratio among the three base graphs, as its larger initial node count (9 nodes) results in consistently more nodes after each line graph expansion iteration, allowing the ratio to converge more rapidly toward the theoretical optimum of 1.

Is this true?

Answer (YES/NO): YES